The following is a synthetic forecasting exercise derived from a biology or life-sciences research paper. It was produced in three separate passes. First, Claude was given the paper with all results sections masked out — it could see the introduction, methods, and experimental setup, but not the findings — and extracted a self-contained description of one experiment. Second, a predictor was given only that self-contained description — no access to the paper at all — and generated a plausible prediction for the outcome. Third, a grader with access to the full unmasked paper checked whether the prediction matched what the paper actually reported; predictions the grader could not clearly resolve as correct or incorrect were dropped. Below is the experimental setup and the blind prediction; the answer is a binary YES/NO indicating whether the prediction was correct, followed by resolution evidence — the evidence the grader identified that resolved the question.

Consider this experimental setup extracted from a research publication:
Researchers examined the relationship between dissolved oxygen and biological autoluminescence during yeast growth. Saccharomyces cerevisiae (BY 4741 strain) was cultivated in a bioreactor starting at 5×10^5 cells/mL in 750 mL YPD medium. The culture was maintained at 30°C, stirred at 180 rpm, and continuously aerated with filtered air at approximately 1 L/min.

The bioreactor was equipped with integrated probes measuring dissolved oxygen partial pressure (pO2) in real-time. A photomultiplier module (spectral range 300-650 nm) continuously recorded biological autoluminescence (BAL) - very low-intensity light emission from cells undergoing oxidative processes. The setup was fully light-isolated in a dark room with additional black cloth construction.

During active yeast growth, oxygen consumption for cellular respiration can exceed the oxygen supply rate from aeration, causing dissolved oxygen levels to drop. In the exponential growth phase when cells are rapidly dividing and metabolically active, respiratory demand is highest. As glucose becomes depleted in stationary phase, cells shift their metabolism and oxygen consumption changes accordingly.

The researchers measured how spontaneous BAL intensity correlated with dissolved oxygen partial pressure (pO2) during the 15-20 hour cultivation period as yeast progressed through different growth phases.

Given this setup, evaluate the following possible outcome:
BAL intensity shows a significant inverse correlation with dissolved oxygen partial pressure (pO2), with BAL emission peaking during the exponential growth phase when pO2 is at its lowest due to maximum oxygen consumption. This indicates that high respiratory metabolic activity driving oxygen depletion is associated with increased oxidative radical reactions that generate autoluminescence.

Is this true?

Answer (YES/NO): NO